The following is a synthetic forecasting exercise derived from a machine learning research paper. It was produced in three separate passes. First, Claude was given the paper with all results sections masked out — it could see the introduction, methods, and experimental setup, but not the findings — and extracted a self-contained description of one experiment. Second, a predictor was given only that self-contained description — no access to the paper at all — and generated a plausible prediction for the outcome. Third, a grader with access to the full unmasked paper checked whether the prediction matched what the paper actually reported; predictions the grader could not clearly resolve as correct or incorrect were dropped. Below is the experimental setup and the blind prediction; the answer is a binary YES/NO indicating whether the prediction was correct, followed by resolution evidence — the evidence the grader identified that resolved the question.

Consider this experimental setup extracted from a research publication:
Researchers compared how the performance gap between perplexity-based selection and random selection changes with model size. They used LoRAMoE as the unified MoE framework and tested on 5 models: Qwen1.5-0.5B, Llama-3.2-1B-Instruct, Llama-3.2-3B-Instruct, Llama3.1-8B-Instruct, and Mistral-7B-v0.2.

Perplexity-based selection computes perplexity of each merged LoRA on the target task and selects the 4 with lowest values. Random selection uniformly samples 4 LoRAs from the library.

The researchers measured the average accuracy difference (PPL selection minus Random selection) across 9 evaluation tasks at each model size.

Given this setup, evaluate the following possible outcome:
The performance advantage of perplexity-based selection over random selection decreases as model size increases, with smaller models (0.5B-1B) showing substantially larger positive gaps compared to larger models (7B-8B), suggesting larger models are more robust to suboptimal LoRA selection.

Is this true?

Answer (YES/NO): NO